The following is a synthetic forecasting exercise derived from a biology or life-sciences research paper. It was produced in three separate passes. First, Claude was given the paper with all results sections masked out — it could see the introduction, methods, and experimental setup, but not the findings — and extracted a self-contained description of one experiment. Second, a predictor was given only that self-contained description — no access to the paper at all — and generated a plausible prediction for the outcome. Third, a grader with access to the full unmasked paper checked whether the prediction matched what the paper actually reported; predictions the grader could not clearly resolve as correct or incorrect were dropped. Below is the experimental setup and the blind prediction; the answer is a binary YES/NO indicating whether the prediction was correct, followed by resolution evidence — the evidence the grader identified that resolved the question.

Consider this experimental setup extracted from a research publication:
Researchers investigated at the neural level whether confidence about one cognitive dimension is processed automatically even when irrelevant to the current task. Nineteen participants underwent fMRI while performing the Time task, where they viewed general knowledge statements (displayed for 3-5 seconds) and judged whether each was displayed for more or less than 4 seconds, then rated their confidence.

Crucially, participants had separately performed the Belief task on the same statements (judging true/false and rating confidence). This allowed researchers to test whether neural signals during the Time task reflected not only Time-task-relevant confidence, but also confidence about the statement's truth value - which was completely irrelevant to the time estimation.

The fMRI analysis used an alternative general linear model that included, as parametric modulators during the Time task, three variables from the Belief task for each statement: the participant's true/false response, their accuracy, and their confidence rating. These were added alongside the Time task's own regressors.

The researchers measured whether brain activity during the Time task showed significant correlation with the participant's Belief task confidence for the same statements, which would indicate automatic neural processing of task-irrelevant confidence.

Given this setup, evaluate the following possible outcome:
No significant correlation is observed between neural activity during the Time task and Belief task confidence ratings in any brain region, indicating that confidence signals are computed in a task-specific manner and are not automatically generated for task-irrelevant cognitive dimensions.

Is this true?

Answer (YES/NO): YES